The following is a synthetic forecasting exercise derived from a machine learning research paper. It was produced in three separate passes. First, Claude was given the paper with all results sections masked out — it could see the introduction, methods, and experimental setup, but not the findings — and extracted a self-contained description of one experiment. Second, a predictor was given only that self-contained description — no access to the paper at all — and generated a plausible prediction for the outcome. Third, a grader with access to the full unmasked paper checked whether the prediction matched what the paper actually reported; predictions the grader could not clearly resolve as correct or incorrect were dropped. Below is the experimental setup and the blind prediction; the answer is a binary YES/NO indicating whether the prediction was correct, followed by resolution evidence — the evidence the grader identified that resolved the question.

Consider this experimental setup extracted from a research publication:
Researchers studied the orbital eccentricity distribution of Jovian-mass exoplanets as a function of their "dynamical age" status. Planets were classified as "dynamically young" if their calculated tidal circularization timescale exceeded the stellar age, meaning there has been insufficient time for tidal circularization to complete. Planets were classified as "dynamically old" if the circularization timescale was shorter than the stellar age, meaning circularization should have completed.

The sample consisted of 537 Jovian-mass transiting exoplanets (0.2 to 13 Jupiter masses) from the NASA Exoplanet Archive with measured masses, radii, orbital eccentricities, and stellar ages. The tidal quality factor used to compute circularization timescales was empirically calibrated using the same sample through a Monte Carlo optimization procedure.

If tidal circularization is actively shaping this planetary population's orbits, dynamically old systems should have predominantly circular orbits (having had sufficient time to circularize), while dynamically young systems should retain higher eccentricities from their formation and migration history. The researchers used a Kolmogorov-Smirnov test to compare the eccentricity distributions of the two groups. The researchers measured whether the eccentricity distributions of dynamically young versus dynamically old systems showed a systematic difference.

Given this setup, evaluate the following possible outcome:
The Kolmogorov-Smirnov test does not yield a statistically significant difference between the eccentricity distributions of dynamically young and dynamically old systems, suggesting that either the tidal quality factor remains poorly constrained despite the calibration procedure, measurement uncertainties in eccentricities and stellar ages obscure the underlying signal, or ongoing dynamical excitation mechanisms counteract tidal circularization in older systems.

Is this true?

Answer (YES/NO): NO